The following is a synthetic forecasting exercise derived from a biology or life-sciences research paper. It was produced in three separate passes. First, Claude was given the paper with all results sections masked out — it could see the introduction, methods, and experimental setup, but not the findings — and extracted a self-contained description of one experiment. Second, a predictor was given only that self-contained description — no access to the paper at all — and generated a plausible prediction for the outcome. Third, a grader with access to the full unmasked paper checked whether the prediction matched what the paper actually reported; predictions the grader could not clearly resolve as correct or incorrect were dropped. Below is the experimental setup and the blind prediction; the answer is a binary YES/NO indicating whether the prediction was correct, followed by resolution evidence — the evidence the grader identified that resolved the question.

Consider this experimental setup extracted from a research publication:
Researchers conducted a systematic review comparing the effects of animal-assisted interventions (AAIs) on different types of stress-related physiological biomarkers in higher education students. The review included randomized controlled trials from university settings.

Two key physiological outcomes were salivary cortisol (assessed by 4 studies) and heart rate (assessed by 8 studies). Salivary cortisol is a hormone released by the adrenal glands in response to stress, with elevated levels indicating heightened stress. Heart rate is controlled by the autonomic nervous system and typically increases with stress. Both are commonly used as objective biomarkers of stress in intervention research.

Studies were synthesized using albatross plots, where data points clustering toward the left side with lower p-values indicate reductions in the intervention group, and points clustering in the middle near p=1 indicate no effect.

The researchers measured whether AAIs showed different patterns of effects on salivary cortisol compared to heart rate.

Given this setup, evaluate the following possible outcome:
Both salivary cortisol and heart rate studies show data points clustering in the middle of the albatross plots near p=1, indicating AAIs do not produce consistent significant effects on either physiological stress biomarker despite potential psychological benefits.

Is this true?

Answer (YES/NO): NO